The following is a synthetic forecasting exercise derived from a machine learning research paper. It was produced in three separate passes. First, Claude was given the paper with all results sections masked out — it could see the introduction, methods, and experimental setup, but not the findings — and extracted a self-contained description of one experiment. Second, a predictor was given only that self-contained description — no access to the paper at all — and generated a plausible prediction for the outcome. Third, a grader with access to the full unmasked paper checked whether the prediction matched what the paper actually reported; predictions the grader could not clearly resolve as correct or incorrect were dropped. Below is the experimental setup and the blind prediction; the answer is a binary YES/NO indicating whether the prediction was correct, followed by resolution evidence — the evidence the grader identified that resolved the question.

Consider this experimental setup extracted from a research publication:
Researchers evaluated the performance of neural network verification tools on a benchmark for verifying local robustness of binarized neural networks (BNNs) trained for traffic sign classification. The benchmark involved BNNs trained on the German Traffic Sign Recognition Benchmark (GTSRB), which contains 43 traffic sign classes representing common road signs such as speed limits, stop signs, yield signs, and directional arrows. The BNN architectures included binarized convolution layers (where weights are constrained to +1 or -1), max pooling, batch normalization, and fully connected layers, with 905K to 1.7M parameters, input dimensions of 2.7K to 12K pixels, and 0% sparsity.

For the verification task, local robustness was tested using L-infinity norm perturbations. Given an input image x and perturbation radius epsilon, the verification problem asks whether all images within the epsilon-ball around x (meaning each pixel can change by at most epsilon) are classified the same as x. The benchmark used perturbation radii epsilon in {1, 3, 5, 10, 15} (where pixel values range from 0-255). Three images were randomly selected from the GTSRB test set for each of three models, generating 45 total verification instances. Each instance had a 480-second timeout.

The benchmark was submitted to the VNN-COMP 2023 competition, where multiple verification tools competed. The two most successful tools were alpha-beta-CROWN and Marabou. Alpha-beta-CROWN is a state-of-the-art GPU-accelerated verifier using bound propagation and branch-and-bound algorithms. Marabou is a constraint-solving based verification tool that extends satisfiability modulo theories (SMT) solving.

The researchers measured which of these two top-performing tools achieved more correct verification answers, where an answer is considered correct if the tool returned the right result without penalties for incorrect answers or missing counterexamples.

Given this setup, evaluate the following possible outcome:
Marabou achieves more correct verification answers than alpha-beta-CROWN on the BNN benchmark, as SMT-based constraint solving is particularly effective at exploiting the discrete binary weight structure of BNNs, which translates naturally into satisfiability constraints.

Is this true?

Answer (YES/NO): YES